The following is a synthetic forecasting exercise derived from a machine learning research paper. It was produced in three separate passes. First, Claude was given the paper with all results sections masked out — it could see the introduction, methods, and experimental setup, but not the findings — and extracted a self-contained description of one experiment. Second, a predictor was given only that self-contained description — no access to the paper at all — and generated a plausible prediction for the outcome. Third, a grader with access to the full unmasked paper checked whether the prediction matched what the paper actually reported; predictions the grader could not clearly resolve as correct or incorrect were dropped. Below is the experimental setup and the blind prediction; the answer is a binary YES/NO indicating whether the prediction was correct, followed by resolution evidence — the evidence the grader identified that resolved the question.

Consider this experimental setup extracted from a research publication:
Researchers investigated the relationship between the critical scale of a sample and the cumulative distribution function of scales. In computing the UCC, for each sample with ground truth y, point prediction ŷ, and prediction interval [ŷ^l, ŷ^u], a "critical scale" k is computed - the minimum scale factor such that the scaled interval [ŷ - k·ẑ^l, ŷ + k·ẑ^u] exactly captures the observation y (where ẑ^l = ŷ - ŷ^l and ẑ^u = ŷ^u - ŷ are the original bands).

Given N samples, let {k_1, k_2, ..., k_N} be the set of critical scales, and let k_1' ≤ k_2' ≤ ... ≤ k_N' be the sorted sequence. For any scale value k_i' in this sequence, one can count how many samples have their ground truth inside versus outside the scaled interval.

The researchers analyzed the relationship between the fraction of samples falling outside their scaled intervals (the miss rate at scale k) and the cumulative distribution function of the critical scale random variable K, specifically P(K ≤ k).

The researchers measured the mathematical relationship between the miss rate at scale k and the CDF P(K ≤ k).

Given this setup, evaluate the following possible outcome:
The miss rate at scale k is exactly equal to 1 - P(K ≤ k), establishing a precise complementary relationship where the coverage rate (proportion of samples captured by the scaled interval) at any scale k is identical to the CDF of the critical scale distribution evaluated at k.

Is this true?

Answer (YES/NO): YES